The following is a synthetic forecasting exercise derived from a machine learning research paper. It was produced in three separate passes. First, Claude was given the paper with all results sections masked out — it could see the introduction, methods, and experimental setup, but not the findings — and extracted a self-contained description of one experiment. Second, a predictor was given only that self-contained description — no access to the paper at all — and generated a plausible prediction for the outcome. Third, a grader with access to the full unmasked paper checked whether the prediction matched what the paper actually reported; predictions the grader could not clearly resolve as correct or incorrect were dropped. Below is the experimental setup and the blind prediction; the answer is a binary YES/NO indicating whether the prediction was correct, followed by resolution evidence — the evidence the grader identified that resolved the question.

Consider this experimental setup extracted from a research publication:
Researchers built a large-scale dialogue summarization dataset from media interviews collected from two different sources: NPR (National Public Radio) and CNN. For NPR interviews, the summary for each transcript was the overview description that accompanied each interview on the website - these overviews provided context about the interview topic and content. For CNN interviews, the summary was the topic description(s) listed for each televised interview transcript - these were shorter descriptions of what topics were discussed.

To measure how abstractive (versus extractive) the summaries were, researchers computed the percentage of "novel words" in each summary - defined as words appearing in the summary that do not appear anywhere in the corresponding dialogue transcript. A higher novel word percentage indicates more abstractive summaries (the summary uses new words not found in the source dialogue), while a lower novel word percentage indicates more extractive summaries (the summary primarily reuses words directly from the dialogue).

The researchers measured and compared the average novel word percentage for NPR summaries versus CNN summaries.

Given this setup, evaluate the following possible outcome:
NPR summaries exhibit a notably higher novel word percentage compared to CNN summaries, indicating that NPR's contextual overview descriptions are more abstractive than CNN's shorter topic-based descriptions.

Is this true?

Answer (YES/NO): YES